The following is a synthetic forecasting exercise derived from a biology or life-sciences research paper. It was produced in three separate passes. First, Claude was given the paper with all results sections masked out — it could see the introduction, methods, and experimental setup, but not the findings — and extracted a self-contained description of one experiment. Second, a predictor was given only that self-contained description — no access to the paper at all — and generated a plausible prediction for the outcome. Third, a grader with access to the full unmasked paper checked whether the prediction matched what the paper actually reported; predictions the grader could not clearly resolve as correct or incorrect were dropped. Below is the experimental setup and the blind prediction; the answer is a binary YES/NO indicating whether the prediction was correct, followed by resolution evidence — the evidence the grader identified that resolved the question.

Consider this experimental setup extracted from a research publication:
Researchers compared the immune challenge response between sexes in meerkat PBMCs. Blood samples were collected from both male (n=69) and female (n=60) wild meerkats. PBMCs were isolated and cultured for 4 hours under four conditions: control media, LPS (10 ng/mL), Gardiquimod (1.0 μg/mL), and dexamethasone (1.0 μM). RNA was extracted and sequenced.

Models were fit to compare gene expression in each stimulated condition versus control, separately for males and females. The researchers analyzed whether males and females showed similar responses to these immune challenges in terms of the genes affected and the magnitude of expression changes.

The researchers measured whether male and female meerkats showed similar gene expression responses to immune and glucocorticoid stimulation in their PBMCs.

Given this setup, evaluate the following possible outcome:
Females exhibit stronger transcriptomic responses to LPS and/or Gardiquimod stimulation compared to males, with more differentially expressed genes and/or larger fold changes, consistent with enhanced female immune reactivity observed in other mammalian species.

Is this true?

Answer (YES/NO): NO